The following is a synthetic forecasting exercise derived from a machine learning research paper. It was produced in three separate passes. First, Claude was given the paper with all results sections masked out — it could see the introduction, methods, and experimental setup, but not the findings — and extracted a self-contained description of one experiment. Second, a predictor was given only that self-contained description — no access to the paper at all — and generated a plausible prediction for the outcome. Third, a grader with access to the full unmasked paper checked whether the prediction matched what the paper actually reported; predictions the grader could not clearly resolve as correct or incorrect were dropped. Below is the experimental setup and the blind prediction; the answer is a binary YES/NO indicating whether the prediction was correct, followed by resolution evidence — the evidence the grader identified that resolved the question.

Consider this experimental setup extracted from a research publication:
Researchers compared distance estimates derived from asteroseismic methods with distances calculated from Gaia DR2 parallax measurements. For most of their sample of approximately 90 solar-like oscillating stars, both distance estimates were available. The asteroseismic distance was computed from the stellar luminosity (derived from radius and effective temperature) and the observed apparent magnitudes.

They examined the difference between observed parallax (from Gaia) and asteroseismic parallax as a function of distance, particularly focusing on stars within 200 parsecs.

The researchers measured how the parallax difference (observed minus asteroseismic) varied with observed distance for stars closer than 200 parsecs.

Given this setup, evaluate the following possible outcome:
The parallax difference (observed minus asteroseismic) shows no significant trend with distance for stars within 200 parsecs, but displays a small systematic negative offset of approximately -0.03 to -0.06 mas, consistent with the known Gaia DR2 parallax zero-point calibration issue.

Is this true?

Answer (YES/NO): NO